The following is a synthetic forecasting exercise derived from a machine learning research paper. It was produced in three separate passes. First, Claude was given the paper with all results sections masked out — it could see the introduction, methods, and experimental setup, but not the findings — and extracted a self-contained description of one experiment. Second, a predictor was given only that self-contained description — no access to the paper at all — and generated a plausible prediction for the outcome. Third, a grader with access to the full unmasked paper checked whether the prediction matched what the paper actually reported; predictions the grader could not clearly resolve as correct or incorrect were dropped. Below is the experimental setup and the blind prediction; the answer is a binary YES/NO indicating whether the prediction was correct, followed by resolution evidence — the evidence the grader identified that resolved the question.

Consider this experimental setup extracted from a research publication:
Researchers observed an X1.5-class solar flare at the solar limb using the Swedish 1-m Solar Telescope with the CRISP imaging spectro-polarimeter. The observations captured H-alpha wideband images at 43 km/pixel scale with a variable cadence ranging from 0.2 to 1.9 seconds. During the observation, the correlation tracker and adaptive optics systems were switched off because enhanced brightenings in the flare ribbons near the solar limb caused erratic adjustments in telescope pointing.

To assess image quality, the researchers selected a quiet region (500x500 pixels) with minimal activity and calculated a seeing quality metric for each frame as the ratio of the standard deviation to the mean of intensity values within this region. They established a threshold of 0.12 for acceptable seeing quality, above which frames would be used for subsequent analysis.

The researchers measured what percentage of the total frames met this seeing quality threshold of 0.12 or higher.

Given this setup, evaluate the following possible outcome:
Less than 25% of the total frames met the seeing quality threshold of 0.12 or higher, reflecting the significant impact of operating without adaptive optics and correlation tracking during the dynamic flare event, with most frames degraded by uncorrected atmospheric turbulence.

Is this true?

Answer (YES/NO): NO